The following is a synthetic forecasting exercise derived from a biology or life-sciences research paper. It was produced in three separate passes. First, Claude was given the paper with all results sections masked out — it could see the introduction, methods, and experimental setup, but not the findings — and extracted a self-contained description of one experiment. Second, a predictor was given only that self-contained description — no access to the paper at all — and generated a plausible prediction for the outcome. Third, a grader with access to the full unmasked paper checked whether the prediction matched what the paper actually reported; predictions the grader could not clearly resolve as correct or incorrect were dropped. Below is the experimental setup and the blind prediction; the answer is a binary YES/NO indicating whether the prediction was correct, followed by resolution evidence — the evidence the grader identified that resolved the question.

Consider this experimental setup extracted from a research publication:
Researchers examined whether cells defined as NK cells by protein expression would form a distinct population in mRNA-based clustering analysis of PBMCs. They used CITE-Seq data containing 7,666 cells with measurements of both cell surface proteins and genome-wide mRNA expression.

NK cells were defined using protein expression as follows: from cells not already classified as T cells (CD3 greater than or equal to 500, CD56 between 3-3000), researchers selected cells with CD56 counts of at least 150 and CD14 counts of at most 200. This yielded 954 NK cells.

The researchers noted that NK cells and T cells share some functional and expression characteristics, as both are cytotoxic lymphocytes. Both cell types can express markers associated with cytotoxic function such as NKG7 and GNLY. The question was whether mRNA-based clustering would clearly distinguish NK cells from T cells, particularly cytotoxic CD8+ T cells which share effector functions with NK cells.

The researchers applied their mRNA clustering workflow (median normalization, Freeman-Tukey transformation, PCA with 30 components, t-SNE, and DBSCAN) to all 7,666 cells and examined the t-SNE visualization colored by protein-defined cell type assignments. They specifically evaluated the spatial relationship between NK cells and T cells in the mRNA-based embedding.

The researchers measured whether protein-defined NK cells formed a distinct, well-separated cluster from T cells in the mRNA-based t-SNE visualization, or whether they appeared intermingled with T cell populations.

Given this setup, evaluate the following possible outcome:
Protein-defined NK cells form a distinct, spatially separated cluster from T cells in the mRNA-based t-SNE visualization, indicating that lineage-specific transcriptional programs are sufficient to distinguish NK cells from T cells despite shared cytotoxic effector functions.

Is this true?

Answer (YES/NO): YES